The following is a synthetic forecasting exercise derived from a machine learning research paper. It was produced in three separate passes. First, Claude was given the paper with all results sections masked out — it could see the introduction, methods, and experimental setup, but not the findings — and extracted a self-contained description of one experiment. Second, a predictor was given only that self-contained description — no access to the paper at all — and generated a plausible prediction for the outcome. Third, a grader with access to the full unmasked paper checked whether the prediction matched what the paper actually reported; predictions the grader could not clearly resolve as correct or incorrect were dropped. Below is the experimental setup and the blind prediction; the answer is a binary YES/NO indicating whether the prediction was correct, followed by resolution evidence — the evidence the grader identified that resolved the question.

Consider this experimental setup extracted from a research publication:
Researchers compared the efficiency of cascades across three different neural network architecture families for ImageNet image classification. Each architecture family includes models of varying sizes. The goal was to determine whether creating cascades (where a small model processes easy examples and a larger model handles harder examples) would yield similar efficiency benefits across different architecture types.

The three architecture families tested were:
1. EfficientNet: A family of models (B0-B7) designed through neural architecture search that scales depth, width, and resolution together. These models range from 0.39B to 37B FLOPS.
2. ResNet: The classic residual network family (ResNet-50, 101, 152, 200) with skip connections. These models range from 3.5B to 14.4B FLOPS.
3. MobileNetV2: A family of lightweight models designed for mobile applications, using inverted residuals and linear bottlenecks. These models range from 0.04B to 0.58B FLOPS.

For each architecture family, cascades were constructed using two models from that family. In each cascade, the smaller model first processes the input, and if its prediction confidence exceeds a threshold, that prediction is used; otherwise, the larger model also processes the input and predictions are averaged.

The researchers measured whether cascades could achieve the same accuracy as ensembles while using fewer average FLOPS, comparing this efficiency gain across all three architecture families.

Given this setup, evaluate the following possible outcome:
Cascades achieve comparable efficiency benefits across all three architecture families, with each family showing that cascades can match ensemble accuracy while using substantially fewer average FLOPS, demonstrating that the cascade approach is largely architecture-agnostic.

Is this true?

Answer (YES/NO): YES